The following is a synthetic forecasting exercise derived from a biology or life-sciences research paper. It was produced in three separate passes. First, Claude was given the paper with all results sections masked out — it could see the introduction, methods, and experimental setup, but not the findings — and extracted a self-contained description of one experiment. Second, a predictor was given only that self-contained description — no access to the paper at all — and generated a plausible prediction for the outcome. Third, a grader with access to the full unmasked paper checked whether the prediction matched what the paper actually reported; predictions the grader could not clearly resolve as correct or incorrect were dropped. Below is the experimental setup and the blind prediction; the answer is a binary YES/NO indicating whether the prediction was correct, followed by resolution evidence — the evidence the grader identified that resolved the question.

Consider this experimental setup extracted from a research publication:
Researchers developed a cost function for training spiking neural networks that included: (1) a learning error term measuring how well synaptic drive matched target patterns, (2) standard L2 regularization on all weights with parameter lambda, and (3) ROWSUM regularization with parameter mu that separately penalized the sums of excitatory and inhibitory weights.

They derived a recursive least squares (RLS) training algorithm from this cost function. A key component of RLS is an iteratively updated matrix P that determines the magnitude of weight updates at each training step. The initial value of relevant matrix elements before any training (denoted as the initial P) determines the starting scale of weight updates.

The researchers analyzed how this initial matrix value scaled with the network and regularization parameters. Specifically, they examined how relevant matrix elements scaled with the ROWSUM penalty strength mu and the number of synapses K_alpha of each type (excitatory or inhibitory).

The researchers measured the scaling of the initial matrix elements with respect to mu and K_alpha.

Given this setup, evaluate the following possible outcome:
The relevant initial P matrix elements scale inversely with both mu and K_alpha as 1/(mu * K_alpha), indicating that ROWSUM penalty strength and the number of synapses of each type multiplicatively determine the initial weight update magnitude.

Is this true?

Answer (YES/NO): YES